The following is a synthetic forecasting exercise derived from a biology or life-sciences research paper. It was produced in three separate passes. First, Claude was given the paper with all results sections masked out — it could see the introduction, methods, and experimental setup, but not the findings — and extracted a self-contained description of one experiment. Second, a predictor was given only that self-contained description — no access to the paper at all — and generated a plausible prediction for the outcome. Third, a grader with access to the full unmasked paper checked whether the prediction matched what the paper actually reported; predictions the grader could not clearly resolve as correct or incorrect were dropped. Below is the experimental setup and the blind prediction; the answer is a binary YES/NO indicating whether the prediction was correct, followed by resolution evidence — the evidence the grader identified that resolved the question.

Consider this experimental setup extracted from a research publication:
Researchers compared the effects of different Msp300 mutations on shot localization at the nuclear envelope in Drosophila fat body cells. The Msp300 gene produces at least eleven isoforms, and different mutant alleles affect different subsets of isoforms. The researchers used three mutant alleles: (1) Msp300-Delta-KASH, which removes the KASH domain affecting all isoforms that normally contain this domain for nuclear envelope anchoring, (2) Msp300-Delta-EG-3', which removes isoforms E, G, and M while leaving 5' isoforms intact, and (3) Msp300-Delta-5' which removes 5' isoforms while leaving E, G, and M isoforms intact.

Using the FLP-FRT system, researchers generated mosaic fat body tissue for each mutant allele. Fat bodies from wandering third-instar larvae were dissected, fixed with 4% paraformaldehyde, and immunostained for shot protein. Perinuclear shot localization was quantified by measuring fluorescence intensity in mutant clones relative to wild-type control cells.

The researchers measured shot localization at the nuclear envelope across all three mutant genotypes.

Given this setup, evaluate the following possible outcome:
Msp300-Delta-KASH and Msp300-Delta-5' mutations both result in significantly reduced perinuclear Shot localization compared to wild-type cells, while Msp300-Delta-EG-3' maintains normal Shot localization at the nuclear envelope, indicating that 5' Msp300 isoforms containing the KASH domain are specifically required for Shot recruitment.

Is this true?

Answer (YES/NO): NO